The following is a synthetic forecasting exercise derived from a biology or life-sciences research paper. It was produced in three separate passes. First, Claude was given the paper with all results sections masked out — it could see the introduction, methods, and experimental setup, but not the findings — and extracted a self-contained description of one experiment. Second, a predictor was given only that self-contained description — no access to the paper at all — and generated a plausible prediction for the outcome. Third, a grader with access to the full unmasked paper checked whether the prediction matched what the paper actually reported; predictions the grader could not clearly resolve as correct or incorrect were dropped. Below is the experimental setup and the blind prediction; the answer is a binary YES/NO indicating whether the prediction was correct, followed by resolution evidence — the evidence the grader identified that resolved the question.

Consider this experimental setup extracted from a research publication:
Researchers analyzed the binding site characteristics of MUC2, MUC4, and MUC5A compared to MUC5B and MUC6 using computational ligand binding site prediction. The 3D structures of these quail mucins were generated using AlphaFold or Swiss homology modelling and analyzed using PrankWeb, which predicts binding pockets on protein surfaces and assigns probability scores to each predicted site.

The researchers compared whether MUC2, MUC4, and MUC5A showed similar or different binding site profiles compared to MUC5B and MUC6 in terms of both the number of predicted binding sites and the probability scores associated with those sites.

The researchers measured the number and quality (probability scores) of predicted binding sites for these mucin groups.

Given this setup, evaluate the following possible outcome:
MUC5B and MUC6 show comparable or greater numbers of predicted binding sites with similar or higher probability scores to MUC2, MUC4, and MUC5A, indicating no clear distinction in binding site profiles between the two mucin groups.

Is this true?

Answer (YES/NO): NO